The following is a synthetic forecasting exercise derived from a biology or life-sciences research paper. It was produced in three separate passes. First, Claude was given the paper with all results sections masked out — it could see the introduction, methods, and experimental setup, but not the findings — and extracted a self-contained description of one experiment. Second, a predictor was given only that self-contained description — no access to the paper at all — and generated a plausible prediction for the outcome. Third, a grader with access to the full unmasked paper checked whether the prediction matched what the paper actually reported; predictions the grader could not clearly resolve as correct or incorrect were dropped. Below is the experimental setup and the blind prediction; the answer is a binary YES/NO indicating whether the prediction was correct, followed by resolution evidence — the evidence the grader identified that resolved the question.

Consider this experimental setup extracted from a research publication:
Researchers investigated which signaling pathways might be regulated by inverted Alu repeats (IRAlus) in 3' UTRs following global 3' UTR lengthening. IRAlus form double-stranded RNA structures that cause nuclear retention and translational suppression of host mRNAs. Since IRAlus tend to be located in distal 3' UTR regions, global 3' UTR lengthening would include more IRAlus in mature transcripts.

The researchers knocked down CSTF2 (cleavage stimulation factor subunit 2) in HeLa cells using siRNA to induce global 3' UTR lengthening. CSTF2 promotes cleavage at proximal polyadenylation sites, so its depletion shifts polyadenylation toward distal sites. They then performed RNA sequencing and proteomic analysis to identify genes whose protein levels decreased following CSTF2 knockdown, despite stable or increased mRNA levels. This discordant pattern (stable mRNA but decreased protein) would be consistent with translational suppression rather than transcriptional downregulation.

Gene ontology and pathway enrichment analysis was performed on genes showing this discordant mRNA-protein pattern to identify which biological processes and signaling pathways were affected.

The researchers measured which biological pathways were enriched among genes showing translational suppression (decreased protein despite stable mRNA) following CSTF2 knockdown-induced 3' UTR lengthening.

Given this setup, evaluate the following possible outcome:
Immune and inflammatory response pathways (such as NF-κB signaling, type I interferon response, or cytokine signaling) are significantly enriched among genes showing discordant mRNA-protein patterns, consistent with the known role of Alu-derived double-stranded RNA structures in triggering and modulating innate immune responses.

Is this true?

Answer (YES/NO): YES